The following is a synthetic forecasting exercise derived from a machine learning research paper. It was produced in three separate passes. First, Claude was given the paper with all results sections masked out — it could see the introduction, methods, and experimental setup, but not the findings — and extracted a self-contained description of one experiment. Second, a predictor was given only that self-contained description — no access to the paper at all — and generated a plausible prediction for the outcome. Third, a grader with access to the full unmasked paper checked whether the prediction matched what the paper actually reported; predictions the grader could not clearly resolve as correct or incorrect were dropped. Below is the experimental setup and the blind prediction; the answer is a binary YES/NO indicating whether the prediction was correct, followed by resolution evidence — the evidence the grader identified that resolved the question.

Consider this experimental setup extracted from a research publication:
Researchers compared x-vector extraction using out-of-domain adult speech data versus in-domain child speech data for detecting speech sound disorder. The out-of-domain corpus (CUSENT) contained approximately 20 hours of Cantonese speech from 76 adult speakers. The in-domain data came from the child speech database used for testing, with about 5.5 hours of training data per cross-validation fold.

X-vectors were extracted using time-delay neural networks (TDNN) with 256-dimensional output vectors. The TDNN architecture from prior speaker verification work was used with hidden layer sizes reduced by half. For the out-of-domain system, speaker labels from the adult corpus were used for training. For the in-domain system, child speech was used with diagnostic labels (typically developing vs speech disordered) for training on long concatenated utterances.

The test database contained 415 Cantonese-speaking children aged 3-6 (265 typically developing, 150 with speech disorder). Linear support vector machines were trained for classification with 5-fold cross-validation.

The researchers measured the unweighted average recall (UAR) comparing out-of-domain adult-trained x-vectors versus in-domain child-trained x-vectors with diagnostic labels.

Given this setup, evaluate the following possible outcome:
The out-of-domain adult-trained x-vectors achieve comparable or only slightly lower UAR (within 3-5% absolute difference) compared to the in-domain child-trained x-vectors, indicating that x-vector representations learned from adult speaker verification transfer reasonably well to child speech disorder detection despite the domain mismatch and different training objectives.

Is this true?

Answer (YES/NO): NO